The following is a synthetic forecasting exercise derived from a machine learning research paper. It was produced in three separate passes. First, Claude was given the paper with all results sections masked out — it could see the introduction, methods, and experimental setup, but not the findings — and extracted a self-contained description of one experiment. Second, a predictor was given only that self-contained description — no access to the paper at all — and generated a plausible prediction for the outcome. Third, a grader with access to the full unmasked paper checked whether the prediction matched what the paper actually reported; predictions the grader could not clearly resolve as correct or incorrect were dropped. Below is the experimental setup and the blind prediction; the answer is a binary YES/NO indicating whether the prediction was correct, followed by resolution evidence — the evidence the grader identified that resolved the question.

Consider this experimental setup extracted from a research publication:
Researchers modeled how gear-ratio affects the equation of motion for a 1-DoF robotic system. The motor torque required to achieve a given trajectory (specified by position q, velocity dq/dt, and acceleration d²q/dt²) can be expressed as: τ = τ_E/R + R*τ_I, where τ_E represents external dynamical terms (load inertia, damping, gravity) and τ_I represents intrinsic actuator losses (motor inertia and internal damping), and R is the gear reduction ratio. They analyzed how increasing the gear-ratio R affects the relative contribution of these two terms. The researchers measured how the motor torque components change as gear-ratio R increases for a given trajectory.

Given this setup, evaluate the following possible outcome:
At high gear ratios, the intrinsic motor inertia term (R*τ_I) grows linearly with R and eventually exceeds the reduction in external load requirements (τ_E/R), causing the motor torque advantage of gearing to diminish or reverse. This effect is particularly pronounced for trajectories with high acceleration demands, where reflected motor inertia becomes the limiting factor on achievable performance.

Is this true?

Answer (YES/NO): YES